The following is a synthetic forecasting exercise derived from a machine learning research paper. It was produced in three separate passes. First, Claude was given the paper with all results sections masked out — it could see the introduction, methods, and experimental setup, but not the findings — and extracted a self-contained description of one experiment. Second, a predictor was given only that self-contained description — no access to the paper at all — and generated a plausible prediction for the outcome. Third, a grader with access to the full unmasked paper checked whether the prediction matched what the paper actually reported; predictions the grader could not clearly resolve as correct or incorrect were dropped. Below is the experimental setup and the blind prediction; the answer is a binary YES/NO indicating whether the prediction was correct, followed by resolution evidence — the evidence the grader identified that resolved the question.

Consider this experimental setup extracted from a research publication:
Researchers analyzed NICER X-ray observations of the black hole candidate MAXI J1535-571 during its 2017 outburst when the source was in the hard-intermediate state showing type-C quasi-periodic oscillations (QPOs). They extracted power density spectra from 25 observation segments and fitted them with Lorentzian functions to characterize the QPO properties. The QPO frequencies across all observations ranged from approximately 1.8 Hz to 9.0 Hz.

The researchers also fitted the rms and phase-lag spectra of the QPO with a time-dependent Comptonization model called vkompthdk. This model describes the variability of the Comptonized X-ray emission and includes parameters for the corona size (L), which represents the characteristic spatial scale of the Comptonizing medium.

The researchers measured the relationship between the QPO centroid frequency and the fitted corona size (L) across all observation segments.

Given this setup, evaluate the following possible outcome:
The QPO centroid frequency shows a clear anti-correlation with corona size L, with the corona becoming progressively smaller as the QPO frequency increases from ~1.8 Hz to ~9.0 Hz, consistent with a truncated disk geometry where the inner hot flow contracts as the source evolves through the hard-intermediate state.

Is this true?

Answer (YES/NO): NO